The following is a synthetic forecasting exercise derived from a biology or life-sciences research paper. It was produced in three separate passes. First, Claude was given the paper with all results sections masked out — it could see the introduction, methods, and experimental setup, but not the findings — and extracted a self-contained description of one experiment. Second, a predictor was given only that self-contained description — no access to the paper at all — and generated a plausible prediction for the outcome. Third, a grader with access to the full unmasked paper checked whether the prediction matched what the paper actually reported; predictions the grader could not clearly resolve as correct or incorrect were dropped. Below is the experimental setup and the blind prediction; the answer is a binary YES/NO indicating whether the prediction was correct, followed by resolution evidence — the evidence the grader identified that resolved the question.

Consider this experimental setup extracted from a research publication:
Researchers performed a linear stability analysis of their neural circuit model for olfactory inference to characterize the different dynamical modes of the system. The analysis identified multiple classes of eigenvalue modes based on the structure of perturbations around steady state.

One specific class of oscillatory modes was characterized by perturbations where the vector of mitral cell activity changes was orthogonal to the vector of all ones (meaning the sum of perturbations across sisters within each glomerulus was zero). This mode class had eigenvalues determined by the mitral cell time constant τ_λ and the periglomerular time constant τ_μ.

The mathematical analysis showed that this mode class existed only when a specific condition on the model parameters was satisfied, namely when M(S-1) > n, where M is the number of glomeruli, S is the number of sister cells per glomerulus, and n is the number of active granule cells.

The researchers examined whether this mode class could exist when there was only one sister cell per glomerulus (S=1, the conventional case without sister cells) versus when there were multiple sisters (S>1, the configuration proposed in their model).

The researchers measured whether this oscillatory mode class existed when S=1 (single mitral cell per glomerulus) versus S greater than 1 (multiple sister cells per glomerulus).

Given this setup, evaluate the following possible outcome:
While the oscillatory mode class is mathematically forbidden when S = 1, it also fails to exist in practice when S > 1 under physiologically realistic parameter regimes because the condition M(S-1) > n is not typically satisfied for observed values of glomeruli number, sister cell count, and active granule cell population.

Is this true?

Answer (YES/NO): NO